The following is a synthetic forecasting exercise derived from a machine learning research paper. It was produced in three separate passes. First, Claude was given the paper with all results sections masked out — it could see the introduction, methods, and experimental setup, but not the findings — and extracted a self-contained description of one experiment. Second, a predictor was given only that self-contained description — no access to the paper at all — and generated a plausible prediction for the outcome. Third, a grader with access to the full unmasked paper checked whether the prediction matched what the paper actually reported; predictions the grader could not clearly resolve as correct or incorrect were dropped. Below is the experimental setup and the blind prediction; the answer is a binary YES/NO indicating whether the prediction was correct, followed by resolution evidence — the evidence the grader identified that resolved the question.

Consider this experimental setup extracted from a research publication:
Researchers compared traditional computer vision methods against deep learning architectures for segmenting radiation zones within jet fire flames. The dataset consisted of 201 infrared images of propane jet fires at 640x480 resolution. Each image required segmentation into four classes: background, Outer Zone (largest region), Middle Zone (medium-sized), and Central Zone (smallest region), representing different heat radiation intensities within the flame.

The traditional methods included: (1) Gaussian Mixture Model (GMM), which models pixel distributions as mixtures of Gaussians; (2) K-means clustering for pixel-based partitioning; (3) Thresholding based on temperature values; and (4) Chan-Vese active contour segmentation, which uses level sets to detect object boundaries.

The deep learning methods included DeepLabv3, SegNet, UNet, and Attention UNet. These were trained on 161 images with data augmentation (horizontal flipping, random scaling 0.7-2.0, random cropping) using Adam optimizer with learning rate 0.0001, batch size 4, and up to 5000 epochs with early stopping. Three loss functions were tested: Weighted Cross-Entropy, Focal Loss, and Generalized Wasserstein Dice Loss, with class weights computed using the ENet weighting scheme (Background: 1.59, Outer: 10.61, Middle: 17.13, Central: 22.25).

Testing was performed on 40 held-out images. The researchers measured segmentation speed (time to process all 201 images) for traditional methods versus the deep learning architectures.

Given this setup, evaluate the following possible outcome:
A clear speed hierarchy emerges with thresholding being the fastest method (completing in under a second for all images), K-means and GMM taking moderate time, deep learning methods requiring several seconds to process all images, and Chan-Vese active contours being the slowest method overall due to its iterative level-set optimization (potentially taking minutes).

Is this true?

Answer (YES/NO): NO